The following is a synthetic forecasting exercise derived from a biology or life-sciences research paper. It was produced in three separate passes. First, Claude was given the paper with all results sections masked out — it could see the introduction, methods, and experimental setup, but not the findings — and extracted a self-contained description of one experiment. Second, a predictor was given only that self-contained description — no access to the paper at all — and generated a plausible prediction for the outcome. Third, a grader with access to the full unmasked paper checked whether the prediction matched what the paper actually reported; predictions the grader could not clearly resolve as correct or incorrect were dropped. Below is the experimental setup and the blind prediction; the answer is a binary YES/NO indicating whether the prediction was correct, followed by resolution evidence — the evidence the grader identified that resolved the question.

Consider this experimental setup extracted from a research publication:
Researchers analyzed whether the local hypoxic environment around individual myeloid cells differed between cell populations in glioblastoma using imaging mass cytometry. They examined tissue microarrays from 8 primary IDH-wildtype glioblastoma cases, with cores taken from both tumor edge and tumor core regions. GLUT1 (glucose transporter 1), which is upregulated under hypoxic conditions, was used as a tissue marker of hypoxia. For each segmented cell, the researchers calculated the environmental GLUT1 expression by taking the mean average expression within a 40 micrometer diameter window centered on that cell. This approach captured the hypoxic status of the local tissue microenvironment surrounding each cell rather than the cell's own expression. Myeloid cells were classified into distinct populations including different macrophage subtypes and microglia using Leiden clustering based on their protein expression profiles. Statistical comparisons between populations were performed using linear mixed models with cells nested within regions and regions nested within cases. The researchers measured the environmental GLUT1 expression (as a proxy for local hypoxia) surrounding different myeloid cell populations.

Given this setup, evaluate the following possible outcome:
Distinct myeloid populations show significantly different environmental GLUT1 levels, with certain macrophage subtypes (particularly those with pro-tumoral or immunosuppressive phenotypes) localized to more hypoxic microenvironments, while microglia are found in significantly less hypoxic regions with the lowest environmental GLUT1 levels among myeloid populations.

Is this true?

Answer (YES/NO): YES